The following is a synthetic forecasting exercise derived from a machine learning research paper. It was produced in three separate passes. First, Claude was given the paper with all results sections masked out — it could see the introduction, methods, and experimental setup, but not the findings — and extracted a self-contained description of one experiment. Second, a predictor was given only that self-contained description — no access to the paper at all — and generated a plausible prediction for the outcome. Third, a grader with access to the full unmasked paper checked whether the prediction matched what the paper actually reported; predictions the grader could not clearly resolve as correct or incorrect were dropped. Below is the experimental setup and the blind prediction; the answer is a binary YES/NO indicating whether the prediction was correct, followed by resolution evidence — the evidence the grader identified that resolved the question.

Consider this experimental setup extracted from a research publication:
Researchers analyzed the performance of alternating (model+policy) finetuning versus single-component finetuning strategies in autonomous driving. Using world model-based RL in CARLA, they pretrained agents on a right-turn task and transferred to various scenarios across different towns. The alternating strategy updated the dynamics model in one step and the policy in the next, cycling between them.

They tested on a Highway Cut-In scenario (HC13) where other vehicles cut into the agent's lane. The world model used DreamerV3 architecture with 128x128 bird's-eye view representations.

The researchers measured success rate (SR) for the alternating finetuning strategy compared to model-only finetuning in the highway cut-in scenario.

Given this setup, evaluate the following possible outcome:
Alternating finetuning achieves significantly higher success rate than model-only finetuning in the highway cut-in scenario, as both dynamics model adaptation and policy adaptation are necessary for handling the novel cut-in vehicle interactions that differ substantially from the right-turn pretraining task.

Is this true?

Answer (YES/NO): NO